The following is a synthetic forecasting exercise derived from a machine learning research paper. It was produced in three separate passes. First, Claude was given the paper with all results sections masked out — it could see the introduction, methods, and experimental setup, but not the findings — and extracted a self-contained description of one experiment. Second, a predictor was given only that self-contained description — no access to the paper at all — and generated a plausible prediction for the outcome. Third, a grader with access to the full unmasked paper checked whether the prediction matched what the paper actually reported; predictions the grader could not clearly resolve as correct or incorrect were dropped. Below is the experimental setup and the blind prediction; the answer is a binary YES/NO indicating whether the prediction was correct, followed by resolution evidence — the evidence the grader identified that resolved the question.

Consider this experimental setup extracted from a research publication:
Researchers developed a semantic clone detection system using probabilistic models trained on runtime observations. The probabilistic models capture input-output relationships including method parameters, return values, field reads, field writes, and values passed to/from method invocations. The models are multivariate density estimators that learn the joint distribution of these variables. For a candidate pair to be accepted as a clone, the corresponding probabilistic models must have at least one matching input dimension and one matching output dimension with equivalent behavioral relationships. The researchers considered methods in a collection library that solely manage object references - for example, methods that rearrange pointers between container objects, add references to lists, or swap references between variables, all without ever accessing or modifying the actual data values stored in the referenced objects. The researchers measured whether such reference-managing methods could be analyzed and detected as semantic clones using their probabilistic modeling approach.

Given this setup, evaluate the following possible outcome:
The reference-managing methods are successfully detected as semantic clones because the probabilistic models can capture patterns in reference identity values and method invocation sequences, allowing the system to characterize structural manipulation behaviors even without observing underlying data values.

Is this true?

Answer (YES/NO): NO